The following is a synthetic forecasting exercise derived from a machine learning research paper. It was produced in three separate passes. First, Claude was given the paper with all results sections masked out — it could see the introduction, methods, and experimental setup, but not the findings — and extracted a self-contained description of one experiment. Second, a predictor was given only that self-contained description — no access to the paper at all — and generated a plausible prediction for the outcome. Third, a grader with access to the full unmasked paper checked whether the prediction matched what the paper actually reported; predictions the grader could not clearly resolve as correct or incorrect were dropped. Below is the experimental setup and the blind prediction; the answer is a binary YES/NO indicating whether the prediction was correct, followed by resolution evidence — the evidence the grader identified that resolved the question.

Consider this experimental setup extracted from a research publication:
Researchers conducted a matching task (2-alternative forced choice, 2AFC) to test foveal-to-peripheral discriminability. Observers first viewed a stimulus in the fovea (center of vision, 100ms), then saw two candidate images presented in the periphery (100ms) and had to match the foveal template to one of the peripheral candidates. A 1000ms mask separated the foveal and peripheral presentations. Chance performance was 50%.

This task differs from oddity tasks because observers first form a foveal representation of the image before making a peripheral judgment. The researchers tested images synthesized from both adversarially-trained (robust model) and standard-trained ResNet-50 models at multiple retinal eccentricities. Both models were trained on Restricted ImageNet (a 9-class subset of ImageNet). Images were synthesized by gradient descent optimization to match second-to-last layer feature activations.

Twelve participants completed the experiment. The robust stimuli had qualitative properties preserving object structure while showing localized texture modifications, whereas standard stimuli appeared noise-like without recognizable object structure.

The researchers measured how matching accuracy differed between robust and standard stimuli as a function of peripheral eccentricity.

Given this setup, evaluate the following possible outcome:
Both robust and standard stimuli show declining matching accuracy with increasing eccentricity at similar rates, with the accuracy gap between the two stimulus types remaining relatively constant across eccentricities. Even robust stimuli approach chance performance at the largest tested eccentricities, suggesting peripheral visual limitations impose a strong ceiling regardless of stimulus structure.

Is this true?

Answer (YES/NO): NO